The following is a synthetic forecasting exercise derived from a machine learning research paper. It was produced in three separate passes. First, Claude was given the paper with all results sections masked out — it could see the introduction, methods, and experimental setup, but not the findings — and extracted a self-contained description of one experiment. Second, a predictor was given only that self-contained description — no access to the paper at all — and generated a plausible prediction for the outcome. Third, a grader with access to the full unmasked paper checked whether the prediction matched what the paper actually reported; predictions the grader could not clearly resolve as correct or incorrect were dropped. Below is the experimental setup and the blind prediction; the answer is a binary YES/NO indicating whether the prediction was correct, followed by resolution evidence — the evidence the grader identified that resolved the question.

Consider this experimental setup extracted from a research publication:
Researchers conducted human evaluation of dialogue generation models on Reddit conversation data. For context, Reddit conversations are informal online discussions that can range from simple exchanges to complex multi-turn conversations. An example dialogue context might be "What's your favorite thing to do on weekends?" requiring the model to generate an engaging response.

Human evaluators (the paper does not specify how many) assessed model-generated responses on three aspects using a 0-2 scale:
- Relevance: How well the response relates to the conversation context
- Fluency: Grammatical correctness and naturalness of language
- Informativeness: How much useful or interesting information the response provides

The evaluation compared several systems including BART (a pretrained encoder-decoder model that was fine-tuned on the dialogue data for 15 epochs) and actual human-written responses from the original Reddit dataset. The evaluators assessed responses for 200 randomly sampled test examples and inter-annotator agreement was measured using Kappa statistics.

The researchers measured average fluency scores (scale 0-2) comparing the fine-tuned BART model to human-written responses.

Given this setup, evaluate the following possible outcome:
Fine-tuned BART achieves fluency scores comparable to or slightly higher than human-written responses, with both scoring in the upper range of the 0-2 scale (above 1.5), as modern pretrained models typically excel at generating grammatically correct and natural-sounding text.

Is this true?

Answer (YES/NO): NO